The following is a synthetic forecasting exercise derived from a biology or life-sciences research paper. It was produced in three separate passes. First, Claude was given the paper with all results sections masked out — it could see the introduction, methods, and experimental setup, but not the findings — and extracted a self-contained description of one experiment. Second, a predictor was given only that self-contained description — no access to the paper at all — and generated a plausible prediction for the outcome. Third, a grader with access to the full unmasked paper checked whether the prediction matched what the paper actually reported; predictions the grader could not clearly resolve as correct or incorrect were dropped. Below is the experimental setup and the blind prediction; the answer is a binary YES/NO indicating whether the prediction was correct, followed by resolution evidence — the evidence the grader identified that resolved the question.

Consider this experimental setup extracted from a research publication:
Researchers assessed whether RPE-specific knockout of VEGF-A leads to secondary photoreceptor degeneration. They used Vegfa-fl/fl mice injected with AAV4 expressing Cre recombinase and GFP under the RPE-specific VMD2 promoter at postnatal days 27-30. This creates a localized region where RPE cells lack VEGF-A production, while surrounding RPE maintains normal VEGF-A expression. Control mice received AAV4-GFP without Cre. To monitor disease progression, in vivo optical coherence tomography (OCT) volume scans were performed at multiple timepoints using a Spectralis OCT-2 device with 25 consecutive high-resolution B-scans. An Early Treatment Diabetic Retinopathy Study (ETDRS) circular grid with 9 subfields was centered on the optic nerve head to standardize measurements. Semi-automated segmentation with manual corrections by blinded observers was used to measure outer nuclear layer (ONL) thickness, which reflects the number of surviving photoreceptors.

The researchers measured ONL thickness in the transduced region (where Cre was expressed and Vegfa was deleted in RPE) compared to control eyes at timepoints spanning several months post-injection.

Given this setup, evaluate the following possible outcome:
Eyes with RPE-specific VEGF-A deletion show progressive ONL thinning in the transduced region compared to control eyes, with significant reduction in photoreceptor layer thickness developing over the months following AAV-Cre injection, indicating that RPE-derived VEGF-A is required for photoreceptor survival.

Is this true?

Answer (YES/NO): YES